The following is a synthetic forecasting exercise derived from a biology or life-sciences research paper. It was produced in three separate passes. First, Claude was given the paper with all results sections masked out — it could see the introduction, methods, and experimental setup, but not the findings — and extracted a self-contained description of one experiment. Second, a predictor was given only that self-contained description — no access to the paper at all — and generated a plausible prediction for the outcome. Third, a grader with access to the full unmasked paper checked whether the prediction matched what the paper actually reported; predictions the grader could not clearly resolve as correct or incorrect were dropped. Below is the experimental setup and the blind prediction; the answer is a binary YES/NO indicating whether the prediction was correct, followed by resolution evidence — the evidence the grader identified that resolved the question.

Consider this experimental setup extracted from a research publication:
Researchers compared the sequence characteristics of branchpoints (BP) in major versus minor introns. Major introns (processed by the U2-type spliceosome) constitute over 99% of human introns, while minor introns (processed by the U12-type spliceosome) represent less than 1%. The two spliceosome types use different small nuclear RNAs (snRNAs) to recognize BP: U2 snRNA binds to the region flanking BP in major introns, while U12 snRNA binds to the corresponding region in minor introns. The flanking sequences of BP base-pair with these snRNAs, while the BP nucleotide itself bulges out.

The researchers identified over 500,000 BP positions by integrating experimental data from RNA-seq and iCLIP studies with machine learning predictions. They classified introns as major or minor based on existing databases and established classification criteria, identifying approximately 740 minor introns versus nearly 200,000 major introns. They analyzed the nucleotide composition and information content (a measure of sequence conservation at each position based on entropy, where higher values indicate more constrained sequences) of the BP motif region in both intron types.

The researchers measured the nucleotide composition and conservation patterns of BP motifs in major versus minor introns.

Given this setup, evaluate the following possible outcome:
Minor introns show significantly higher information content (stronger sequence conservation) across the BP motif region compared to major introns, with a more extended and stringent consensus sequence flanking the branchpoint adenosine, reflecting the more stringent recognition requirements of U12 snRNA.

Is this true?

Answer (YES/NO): YES